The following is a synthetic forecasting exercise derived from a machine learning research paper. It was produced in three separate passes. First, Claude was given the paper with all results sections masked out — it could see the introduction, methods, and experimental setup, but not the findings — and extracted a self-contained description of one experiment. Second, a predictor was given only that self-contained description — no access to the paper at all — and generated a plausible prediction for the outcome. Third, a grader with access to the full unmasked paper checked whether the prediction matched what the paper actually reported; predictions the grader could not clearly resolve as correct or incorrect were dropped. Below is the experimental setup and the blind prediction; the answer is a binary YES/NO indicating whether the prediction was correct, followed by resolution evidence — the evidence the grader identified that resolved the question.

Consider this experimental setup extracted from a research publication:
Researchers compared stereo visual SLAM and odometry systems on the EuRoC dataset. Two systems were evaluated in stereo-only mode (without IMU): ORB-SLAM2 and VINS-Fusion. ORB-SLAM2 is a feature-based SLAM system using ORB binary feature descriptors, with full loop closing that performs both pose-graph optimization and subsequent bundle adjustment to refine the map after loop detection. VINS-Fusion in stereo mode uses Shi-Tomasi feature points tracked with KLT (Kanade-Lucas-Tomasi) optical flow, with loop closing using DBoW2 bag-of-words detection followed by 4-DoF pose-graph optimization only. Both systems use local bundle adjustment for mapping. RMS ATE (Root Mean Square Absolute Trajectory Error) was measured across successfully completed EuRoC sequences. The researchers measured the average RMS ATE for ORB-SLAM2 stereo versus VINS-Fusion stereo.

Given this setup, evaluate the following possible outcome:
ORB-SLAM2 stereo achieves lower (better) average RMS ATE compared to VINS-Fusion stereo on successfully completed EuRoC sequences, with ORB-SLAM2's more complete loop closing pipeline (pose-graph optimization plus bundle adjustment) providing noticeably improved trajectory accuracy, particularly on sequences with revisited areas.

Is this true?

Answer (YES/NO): YES